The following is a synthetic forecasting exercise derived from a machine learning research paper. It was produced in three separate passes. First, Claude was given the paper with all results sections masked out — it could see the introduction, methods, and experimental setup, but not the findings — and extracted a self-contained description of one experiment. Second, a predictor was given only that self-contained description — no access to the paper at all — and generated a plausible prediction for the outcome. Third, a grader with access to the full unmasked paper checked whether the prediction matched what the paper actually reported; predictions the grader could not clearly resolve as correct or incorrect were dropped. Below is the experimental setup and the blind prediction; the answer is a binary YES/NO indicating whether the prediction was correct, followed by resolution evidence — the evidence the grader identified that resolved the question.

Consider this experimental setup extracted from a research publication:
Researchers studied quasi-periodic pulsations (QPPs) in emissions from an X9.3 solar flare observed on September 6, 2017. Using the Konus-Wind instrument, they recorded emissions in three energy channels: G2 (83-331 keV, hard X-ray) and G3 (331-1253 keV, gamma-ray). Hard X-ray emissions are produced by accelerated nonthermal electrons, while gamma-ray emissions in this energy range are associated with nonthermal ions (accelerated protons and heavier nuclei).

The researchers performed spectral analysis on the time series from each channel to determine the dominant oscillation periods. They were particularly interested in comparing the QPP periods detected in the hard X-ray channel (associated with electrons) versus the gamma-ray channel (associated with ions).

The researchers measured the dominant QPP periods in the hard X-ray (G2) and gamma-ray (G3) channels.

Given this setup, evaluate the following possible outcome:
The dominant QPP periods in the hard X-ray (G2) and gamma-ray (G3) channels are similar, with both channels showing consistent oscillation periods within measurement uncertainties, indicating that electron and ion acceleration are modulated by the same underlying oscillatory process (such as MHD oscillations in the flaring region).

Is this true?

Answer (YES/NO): YES